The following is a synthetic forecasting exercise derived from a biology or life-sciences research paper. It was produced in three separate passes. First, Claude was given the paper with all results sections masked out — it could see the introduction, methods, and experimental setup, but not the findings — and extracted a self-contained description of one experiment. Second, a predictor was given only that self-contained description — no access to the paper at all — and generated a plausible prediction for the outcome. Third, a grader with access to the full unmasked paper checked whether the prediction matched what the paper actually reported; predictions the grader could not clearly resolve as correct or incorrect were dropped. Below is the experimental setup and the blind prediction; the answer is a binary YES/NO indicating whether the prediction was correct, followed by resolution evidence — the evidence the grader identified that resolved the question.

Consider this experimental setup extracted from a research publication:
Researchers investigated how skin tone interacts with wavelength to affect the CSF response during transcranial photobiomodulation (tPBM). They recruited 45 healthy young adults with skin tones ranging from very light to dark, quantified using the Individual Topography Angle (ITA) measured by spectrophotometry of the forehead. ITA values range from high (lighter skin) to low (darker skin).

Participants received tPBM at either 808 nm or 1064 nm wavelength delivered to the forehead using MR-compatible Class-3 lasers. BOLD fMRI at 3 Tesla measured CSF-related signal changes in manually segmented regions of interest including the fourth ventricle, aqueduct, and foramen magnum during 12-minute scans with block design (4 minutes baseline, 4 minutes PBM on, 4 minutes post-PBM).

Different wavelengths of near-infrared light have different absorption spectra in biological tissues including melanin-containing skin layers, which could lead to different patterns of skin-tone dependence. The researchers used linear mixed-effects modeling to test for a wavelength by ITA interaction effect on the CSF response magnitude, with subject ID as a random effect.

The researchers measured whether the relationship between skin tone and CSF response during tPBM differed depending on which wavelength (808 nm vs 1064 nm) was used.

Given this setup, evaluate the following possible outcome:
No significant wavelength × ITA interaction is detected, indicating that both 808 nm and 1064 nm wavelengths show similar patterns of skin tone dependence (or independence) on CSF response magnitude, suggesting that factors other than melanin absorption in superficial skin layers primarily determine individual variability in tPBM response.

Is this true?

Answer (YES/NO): YES